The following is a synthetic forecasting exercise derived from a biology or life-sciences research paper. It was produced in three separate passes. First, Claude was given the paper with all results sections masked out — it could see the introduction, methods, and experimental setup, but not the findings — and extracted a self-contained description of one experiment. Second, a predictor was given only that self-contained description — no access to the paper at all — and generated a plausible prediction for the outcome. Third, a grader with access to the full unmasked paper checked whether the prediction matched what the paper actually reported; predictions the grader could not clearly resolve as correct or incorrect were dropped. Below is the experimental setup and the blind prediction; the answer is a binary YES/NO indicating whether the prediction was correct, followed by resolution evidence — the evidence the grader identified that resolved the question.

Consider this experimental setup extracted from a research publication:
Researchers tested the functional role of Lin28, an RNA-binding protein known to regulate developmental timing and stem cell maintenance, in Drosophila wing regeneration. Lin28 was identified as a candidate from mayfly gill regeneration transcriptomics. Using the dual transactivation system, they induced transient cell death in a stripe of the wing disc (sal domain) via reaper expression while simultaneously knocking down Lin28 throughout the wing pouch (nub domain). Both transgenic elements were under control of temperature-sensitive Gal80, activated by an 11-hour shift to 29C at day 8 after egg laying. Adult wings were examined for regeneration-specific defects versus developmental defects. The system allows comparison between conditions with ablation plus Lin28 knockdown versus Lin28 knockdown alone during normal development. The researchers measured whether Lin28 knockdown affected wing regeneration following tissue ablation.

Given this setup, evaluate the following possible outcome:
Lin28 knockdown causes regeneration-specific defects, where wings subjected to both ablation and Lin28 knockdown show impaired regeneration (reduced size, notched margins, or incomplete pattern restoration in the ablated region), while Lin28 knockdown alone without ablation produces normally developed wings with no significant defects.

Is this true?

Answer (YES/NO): YES